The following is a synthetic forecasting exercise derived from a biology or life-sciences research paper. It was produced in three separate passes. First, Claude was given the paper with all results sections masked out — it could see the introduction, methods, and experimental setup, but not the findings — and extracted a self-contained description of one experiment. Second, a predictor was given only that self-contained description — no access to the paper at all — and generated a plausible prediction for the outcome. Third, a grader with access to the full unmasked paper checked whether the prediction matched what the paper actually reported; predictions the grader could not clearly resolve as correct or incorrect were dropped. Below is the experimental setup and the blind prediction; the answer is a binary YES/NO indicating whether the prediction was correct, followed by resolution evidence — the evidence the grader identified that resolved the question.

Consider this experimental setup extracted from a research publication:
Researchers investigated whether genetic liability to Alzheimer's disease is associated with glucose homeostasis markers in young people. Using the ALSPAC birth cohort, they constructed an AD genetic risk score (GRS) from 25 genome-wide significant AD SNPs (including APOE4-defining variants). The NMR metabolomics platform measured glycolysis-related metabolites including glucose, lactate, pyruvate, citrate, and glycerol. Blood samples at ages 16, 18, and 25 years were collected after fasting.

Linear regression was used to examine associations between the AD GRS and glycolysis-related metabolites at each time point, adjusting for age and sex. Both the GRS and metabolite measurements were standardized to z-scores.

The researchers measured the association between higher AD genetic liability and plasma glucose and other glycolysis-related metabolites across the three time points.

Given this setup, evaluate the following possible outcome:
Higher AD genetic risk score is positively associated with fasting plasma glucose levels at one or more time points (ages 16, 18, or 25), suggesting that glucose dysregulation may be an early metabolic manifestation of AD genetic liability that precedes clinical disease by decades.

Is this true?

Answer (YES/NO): NO